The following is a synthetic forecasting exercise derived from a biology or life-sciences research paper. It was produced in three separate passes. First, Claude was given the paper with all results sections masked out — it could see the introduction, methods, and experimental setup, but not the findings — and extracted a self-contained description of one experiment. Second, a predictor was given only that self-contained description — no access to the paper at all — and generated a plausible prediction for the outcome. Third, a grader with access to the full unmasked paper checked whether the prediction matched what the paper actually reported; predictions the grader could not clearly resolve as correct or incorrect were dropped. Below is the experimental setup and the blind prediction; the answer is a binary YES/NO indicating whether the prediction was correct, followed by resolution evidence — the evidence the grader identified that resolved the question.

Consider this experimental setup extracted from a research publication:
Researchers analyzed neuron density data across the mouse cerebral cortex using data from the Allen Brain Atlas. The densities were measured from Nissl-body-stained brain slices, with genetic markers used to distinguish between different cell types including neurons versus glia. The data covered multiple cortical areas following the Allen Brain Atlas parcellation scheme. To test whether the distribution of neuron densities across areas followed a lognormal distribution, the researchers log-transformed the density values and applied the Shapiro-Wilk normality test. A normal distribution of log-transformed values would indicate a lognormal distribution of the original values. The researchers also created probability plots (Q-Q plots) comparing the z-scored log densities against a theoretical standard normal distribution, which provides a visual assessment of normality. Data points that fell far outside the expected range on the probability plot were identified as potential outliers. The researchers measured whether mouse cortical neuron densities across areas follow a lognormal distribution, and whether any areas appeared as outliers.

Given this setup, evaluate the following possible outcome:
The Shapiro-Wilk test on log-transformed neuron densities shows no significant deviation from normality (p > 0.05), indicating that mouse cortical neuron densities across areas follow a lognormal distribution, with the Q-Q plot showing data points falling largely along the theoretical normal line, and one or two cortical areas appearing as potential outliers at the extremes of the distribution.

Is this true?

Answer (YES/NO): NO